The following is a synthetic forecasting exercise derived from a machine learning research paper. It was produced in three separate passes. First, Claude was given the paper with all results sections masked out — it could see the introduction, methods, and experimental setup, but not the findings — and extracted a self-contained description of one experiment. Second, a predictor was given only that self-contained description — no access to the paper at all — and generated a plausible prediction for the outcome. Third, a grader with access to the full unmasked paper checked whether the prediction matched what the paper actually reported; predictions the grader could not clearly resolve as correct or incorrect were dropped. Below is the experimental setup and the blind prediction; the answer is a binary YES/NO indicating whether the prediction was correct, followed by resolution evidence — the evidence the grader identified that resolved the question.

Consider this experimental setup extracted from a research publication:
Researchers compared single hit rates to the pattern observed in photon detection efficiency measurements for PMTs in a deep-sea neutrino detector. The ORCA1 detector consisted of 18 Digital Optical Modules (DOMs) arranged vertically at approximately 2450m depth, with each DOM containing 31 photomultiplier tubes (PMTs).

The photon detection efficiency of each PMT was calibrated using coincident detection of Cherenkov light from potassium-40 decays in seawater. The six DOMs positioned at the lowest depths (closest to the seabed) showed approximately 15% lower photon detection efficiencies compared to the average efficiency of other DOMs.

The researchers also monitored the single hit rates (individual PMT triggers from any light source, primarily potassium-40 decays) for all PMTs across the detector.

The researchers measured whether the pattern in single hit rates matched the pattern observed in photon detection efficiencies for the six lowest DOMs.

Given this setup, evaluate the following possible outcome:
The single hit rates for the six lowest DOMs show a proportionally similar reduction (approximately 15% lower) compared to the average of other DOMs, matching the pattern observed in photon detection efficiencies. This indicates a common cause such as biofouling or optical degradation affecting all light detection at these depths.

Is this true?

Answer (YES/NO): YES